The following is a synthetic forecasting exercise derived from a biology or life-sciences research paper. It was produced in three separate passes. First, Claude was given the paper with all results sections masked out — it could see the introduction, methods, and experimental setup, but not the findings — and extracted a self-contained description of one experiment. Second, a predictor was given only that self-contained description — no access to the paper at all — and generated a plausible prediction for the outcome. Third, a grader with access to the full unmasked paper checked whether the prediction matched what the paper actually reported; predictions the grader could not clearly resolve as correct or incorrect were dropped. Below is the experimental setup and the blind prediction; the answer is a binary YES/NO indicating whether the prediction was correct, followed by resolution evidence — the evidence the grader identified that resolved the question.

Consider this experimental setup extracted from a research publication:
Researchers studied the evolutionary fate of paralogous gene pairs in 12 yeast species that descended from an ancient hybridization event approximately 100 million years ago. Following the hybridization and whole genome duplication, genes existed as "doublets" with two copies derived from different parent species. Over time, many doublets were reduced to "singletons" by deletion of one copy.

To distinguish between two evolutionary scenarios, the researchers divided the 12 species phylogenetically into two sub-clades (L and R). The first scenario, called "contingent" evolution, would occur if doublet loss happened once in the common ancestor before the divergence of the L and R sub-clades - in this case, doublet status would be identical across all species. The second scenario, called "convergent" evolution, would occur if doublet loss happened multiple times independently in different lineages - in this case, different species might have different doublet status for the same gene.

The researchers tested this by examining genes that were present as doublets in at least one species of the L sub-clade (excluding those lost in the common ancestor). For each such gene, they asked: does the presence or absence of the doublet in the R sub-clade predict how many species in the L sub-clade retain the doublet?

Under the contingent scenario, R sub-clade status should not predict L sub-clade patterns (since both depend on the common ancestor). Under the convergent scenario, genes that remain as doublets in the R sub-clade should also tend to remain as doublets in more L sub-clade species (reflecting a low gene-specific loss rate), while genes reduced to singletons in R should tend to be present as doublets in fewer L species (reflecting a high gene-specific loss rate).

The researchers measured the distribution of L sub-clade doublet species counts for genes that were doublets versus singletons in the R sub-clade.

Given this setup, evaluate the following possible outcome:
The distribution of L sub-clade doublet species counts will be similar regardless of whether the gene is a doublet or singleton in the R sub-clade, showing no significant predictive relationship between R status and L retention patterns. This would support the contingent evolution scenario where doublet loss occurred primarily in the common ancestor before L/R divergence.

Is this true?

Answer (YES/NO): NO